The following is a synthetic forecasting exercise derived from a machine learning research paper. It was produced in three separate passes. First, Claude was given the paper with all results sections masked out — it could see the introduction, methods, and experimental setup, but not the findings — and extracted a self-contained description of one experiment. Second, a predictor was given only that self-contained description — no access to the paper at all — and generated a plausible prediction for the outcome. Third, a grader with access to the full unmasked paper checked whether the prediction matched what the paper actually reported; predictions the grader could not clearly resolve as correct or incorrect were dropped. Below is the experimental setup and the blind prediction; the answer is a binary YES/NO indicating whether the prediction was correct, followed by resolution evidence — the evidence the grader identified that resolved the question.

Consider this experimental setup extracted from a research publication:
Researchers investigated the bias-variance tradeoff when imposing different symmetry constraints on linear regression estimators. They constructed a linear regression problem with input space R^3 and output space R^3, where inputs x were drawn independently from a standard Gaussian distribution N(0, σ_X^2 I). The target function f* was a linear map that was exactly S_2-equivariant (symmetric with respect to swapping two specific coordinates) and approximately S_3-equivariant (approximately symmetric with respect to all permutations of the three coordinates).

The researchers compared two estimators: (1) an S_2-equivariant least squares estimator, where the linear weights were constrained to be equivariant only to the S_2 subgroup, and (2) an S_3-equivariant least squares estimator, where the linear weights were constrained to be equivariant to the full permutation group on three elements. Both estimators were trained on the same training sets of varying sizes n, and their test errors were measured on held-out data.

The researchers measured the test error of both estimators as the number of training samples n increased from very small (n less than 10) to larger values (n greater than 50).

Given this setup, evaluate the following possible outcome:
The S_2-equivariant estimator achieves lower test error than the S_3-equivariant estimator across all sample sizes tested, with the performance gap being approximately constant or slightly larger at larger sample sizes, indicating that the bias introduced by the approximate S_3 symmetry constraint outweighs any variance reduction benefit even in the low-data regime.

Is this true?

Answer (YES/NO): NO